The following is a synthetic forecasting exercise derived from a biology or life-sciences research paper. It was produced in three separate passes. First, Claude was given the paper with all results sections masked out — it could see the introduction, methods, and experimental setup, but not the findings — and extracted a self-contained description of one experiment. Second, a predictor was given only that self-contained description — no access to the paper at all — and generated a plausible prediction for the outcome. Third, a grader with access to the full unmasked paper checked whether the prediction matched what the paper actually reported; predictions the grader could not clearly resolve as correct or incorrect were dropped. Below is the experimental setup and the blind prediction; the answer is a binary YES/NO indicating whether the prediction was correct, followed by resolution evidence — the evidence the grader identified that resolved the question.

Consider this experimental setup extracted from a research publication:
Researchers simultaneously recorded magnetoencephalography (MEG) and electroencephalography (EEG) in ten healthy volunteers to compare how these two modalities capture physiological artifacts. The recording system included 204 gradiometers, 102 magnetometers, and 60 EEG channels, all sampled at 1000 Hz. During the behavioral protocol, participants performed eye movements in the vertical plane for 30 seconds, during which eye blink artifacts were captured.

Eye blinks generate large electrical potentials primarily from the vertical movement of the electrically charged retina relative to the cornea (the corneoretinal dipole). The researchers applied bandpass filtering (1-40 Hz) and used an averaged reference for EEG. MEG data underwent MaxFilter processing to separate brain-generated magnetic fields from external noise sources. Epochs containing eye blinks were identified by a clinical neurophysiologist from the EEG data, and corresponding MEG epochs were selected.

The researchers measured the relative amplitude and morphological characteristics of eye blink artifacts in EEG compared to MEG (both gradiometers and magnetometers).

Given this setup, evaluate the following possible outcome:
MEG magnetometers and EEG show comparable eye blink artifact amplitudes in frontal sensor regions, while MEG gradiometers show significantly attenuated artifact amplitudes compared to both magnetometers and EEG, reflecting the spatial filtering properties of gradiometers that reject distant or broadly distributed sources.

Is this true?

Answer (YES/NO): NO